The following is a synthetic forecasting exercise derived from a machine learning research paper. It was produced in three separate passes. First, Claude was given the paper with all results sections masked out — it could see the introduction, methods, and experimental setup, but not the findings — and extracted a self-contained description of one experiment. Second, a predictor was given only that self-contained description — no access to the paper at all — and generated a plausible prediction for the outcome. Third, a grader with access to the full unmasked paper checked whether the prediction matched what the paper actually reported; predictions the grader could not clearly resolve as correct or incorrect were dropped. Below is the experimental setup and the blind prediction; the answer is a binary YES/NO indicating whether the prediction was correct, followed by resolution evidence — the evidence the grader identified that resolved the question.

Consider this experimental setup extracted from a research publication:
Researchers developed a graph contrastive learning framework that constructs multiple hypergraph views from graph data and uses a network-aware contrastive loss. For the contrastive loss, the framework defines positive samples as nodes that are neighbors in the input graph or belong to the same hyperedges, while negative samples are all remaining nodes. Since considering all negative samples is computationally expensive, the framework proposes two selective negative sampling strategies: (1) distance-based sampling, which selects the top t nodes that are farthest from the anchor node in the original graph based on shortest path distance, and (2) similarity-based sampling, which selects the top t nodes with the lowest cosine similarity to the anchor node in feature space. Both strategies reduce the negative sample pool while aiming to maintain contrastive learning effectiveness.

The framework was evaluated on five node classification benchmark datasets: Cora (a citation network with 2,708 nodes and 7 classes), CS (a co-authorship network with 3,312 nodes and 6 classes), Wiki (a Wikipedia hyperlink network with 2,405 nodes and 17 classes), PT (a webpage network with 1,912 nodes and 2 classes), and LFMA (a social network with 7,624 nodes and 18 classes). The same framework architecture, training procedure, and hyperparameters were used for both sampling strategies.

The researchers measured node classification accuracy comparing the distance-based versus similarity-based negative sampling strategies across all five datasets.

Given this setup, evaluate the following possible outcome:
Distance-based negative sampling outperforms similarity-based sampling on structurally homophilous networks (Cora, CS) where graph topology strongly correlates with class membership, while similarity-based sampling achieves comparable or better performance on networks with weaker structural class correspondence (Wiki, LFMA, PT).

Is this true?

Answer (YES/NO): NO